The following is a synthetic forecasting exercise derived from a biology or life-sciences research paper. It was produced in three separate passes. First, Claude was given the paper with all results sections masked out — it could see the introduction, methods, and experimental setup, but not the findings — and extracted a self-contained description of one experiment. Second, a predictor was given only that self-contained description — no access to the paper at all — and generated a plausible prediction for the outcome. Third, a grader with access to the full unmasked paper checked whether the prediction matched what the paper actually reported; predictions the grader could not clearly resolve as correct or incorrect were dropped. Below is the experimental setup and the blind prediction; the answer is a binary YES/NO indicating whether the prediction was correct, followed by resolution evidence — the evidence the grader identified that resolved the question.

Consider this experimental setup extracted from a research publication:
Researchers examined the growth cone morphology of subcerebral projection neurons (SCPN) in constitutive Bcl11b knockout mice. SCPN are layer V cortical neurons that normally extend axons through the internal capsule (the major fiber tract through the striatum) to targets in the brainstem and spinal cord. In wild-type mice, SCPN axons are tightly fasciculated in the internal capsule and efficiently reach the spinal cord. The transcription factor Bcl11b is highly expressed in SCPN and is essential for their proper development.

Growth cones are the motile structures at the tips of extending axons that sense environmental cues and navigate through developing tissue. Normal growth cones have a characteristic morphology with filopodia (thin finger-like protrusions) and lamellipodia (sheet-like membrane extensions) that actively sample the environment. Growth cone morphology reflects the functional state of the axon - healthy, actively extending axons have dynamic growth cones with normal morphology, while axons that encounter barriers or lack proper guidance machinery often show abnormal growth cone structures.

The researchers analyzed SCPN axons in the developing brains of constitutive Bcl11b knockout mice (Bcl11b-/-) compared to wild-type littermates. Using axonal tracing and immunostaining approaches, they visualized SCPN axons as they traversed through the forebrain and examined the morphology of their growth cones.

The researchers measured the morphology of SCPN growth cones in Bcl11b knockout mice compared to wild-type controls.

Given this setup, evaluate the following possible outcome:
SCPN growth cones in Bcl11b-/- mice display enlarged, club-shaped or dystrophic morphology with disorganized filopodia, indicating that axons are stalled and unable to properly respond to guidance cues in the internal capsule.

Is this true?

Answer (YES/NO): NO